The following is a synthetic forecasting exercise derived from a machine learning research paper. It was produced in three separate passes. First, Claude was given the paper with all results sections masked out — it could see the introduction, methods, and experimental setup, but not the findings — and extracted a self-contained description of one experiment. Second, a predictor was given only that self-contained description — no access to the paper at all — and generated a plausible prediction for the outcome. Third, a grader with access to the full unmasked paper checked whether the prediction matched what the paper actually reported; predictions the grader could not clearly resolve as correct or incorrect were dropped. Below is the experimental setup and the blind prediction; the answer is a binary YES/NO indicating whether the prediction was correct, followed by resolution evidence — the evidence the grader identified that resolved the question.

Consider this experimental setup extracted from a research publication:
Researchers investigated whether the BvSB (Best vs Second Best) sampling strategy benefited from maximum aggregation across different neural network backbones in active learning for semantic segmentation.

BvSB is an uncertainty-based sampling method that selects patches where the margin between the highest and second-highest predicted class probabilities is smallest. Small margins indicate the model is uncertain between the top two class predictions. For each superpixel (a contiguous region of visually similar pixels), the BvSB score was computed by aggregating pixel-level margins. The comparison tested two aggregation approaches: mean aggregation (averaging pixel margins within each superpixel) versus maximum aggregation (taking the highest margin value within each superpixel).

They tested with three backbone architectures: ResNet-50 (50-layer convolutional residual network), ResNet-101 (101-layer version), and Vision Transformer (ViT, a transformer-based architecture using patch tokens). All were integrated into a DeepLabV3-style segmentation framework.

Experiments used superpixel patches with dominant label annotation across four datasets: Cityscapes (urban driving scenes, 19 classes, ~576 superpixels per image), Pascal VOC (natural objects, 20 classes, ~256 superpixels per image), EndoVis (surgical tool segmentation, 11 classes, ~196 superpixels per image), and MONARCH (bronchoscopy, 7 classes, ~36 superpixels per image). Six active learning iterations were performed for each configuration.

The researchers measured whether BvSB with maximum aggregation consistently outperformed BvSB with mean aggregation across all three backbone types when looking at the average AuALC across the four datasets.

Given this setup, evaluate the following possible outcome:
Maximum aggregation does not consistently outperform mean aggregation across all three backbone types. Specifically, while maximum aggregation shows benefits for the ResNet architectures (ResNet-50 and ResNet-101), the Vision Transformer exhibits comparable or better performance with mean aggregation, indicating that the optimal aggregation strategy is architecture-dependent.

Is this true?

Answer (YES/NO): NO